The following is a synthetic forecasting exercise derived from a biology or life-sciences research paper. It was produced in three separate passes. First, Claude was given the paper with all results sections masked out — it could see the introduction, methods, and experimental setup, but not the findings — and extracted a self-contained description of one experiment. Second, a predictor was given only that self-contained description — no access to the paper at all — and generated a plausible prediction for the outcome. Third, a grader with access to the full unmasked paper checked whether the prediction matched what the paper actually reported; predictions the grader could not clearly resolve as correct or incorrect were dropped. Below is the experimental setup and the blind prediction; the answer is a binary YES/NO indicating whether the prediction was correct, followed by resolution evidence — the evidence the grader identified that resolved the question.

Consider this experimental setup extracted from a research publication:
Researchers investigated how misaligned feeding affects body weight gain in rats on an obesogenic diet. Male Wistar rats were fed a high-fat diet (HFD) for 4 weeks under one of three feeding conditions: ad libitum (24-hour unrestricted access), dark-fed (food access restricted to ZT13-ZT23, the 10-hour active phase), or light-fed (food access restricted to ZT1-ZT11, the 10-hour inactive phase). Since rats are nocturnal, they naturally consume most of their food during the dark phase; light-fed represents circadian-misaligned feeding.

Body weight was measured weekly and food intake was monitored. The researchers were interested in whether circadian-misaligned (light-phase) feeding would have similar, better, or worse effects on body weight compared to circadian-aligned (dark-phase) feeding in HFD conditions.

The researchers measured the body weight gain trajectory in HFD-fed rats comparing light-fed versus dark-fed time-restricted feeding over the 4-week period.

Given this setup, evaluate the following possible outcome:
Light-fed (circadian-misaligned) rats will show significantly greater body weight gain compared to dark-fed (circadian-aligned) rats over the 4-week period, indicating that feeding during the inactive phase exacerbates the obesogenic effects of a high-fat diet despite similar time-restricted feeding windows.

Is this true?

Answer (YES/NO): NO